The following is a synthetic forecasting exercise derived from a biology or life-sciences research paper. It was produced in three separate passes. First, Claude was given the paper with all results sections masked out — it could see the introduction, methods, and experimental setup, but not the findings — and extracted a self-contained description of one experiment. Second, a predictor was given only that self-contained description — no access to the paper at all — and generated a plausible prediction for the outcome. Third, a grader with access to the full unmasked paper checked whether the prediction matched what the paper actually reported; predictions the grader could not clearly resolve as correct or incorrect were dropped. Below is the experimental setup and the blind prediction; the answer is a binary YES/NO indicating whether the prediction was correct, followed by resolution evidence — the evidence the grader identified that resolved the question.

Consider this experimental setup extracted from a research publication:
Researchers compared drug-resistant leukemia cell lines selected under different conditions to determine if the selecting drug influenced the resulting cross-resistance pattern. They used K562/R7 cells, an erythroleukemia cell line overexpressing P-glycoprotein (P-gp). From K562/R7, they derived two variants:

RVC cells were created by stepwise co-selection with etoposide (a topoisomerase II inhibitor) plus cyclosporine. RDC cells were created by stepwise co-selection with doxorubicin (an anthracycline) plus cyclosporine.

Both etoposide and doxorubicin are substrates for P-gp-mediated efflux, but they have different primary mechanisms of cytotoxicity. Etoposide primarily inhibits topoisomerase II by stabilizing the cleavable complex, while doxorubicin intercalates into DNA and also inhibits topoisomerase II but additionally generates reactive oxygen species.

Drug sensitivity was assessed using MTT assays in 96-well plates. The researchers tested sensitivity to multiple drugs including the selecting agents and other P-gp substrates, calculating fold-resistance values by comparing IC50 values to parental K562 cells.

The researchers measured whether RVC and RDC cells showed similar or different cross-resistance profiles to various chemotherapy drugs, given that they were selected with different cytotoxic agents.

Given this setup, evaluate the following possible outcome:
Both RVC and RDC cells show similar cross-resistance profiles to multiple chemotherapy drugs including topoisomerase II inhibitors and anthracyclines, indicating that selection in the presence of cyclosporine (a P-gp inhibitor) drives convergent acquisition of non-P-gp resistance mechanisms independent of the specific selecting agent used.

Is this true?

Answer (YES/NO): NO